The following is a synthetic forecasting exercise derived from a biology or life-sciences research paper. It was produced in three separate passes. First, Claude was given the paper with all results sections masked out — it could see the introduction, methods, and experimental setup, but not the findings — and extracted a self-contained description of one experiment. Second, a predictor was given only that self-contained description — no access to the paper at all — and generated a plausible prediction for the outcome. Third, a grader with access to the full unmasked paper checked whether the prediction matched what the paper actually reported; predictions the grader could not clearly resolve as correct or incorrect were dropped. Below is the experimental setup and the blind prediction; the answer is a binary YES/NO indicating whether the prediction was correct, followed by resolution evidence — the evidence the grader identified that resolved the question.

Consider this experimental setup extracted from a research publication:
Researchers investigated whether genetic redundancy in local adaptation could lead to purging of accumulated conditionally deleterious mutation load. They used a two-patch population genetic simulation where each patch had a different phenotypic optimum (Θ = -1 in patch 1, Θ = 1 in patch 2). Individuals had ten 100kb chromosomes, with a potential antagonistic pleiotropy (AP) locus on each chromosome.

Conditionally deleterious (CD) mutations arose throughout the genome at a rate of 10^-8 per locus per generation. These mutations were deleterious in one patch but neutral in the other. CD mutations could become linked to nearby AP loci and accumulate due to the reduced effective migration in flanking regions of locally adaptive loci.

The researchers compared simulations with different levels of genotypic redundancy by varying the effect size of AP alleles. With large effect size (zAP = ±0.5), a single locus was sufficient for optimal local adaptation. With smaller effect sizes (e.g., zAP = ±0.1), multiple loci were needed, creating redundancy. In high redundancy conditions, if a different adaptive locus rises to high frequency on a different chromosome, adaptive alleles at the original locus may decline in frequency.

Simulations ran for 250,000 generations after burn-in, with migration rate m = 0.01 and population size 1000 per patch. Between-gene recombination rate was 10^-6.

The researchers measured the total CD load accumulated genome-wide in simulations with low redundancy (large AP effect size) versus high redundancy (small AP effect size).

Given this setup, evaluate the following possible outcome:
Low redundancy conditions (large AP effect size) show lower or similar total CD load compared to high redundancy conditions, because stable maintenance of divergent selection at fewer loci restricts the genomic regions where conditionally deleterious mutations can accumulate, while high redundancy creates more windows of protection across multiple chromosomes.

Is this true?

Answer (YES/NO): NO